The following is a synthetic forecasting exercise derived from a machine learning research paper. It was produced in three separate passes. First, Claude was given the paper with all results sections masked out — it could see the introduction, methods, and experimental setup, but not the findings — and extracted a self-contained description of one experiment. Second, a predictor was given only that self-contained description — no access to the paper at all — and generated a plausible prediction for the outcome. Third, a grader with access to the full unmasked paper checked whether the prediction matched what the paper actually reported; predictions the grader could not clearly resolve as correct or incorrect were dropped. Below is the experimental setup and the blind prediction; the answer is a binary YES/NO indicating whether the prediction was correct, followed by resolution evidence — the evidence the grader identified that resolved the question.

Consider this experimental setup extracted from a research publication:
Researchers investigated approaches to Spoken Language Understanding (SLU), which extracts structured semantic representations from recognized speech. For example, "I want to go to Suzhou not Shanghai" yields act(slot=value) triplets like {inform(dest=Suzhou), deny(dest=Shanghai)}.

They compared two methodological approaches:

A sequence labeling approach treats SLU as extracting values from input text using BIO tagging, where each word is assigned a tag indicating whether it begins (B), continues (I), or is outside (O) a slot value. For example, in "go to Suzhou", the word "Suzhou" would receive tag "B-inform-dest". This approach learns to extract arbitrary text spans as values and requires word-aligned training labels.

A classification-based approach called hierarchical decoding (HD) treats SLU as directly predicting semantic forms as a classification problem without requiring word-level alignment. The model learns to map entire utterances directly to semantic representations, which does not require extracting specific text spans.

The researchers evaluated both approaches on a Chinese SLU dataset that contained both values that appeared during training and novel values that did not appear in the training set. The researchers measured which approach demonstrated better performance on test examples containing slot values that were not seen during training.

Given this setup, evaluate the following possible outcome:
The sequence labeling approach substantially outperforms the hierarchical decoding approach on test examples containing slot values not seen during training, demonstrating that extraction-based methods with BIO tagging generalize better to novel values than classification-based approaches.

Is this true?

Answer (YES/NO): YES